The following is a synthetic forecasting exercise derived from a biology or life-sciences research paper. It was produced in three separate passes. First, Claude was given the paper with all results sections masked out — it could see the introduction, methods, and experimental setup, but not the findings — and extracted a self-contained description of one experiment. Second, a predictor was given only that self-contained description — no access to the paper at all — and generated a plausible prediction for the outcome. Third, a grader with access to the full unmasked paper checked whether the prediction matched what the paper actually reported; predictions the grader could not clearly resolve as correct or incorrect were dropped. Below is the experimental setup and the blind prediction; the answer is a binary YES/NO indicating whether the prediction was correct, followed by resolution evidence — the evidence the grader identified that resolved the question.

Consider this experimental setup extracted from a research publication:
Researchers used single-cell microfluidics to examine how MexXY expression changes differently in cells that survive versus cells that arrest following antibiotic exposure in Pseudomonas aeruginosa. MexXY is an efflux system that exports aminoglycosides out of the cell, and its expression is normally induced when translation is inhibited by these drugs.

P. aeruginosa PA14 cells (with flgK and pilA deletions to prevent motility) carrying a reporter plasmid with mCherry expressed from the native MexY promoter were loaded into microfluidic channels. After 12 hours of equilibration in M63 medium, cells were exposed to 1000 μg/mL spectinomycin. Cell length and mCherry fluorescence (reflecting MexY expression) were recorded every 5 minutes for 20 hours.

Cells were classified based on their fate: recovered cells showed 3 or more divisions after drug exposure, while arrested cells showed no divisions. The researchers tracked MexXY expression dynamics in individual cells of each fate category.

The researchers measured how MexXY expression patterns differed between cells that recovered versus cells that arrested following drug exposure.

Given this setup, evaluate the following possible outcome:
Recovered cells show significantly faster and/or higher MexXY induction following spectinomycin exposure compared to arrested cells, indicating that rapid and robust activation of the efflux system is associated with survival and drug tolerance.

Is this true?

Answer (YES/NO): YES